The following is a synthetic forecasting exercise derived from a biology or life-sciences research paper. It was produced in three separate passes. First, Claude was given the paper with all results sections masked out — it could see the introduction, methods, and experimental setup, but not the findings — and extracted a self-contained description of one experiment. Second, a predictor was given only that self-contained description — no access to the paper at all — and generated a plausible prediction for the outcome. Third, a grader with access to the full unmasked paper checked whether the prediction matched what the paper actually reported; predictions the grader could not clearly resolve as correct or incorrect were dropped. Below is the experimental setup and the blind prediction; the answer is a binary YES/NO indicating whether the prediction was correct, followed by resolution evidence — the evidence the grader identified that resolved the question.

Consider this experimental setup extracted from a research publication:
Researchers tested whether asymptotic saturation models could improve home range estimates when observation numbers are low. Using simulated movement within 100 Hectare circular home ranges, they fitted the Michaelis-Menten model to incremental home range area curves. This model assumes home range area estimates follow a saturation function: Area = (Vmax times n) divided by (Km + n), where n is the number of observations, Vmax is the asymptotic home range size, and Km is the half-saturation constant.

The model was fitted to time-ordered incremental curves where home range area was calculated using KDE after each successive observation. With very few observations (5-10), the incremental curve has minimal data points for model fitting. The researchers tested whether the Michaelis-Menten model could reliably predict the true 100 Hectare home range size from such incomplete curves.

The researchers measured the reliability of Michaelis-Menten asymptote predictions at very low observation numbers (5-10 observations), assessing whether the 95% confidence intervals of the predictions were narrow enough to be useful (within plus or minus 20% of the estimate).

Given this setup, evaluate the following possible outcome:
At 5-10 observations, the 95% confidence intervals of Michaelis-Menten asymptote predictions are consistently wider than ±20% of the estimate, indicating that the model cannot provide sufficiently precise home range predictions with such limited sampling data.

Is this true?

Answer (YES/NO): NO